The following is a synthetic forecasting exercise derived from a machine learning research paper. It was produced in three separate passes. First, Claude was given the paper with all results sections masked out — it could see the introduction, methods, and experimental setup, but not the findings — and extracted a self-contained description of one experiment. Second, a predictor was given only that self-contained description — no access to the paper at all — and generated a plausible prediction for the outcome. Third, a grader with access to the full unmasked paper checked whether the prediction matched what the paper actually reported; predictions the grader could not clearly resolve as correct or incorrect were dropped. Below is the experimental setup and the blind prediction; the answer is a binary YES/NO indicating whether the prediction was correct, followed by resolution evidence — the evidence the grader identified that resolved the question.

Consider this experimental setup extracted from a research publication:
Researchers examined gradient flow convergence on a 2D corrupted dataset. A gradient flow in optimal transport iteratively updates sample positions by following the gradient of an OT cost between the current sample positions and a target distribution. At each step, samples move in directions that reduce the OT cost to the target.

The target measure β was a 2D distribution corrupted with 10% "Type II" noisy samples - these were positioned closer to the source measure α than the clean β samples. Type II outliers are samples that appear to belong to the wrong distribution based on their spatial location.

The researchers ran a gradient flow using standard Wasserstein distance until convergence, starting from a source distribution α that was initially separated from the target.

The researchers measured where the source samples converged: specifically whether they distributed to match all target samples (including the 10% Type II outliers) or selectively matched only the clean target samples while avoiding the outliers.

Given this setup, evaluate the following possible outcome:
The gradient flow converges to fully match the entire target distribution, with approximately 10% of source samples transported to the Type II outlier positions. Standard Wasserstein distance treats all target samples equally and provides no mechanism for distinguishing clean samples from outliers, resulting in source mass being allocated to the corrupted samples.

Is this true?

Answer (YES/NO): YES